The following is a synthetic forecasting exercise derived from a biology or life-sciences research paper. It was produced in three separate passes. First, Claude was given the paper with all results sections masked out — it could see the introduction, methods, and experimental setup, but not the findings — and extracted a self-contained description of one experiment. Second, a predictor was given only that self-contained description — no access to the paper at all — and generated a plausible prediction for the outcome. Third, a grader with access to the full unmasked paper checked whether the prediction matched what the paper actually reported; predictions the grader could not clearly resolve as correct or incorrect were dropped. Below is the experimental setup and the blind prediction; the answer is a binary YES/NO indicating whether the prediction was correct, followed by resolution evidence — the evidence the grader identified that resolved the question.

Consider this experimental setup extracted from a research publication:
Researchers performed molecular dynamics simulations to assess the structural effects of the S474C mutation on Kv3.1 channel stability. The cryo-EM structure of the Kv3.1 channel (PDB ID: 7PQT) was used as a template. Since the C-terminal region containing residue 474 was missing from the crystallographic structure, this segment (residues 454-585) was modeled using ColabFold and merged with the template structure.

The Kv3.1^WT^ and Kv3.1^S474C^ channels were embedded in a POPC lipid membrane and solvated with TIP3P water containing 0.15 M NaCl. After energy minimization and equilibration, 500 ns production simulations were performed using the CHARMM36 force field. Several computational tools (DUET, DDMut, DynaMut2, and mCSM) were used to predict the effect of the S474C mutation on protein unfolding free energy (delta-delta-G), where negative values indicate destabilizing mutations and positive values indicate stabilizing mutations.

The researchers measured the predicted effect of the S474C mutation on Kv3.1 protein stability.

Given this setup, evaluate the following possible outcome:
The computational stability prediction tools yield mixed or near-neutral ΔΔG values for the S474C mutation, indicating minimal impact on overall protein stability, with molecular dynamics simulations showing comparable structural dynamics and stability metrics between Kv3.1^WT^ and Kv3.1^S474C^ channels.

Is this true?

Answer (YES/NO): NO